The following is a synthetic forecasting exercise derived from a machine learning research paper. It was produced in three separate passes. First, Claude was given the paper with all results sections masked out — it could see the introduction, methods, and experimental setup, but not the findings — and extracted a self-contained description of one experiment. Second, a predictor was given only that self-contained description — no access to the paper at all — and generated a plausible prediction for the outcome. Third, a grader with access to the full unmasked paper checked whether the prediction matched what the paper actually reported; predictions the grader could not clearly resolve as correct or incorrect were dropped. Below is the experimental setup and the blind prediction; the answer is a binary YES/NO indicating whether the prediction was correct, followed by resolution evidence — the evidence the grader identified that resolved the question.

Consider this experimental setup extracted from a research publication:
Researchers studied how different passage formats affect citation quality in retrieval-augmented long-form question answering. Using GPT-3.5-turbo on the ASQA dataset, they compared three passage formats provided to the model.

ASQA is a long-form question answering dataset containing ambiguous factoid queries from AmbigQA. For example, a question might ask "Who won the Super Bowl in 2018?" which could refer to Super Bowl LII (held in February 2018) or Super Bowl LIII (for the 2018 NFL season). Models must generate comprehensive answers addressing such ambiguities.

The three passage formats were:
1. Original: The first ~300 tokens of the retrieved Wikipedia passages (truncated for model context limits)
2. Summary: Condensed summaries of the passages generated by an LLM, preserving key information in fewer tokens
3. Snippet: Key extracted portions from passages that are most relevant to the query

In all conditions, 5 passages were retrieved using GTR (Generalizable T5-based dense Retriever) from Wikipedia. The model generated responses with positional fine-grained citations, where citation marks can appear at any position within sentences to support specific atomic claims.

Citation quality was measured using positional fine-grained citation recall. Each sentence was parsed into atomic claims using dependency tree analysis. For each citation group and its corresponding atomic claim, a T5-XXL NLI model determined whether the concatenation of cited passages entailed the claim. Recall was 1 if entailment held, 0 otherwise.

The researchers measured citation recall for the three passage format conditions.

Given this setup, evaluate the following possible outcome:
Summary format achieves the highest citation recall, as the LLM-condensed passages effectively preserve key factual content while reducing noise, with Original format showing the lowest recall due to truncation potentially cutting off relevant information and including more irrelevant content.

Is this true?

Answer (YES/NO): NO